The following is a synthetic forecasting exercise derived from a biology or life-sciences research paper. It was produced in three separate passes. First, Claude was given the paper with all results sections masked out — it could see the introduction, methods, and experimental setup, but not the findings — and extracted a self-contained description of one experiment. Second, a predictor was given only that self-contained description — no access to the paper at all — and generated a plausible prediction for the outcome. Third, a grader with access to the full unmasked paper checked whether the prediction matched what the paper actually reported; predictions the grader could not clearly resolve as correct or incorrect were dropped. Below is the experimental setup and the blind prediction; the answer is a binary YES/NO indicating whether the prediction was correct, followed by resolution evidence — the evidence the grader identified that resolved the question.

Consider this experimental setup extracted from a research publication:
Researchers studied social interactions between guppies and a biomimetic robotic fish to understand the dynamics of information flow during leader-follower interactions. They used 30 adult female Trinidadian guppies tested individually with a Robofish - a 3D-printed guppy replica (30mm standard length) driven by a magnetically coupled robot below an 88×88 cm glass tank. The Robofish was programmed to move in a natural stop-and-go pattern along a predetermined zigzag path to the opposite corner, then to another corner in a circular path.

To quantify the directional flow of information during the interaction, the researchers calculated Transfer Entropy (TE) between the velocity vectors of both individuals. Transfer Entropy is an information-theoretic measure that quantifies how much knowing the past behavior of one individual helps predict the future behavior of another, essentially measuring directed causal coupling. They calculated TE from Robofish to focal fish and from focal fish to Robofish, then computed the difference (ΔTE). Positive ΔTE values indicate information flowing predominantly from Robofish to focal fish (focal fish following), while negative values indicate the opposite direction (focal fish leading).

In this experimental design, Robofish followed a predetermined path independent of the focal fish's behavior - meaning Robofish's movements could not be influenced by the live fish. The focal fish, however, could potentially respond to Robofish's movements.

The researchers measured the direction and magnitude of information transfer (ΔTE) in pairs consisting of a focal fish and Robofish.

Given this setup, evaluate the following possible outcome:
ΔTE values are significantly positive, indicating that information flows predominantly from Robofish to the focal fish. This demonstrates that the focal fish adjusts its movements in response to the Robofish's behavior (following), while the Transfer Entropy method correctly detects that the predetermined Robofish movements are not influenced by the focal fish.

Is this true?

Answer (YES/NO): YES